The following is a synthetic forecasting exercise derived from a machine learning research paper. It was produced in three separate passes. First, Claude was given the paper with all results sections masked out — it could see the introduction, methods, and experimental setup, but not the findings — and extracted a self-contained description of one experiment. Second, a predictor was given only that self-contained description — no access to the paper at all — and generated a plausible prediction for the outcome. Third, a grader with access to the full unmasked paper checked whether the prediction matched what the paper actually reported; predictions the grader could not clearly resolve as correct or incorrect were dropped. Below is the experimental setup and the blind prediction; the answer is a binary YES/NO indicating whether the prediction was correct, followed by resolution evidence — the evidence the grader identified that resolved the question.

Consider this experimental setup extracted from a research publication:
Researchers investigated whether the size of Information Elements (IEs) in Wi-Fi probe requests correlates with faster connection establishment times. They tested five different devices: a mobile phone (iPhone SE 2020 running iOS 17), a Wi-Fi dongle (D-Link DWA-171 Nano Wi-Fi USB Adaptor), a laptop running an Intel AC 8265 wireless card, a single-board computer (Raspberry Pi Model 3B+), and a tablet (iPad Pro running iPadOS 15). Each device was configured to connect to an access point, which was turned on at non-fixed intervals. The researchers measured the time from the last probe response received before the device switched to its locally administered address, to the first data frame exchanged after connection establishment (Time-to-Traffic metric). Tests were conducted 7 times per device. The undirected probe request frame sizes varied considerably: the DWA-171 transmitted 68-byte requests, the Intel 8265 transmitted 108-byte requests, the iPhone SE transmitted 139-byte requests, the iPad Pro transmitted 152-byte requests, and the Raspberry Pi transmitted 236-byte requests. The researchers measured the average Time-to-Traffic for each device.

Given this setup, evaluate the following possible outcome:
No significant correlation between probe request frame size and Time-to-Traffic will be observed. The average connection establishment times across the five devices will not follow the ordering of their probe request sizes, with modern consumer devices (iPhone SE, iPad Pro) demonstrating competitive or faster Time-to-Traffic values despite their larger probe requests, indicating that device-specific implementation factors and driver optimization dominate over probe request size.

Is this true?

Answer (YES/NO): YES